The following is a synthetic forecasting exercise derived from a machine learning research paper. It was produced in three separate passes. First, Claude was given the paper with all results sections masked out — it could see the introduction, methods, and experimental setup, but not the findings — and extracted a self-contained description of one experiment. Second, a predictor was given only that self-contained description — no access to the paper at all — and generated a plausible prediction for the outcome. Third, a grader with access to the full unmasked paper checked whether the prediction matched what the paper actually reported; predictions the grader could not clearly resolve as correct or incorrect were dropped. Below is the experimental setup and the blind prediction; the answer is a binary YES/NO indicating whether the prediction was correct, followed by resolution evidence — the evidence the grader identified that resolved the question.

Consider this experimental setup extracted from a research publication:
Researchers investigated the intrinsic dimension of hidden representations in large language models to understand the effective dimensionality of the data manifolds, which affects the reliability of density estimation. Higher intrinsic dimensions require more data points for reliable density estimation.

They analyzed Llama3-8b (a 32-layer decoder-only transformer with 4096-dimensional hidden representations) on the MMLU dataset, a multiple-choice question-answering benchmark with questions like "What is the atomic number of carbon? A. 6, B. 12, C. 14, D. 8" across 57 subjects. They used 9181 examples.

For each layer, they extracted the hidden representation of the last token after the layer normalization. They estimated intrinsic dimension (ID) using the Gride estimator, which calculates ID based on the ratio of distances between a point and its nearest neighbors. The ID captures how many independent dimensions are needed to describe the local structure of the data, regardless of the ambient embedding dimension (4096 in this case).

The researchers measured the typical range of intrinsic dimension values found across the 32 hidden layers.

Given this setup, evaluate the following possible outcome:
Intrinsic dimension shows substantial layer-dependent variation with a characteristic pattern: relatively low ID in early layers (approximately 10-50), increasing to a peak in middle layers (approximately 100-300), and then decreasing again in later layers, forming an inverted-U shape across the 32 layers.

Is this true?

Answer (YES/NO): NO